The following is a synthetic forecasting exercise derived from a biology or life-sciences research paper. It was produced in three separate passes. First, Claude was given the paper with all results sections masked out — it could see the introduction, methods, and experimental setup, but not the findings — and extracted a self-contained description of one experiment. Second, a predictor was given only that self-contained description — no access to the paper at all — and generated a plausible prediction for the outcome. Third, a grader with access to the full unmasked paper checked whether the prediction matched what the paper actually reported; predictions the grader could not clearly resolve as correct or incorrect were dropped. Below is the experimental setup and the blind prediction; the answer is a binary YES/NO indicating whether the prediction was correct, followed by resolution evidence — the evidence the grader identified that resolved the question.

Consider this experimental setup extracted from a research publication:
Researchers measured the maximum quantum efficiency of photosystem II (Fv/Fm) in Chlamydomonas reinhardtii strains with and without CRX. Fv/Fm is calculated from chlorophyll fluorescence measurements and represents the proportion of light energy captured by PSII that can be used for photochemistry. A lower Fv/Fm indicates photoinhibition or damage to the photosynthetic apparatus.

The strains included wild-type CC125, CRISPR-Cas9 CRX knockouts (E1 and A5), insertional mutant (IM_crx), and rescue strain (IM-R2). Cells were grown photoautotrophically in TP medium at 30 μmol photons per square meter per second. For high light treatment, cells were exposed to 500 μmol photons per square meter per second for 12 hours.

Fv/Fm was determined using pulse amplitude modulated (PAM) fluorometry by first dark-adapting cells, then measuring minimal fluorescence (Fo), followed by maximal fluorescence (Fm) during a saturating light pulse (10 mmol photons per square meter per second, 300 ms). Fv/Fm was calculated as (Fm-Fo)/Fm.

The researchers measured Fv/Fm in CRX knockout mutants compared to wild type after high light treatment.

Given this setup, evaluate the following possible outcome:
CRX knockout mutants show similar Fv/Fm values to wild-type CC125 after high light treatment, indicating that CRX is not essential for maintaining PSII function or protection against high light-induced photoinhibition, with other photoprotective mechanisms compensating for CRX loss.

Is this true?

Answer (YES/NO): NO